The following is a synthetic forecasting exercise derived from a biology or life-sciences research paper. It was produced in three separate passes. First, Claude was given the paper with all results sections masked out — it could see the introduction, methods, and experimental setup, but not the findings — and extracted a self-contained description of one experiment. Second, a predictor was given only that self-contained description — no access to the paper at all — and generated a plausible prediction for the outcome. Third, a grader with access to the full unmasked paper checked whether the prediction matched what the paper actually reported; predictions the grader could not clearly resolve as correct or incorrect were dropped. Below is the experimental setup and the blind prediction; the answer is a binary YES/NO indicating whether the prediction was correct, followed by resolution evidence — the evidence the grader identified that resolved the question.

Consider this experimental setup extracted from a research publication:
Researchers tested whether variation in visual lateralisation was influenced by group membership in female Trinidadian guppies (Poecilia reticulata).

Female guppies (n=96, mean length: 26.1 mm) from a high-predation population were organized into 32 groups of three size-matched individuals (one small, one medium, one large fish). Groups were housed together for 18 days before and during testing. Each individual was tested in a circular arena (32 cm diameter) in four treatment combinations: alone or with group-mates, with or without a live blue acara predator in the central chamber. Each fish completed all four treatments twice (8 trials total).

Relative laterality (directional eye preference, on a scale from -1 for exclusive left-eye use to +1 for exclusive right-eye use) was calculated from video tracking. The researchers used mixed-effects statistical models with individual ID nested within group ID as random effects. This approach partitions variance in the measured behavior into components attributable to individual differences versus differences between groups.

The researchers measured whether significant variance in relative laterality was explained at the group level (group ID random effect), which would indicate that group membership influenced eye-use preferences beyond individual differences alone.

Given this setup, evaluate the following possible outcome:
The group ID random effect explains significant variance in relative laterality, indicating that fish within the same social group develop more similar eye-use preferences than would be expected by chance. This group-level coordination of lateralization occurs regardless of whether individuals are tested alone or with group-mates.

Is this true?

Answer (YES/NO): NO